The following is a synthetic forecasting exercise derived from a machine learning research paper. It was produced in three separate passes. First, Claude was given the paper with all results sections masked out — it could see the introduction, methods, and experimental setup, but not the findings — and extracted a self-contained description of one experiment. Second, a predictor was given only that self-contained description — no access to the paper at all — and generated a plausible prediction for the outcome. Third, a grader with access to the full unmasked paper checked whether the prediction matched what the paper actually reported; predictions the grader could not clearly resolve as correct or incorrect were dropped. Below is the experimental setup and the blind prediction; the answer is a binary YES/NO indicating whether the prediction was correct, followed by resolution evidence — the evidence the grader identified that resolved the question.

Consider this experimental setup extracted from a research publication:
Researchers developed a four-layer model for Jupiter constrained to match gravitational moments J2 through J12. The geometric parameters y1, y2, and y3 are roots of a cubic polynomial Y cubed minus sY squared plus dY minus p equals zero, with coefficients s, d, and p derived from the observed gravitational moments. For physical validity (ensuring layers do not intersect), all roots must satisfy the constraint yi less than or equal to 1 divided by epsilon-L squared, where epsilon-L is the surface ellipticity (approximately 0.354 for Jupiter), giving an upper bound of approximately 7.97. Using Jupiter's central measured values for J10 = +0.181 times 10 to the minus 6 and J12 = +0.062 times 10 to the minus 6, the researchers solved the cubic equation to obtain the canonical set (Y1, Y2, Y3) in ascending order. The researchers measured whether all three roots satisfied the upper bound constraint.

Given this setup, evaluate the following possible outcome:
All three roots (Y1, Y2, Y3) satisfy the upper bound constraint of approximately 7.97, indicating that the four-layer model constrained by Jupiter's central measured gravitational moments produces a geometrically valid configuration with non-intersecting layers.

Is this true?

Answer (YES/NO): NO